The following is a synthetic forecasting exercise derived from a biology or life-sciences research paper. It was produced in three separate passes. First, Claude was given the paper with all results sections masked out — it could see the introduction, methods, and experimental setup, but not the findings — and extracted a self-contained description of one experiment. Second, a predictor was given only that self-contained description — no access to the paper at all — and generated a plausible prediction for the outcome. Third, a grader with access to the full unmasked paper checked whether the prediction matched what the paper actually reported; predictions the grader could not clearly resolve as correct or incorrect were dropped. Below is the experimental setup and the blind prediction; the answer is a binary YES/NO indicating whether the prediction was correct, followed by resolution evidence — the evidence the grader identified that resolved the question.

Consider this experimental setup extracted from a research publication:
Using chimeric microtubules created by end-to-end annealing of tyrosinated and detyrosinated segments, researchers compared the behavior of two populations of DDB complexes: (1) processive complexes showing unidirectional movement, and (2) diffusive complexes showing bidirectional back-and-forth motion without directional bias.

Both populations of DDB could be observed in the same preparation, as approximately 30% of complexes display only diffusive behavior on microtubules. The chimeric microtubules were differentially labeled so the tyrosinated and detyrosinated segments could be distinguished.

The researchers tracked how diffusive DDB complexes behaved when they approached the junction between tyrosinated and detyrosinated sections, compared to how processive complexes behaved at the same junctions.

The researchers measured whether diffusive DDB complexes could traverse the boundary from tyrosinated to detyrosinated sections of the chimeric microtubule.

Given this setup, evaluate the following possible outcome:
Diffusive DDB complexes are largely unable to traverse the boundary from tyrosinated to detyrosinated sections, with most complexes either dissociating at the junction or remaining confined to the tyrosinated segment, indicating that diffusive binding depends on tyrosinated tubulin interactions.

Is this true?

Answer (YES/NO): YES